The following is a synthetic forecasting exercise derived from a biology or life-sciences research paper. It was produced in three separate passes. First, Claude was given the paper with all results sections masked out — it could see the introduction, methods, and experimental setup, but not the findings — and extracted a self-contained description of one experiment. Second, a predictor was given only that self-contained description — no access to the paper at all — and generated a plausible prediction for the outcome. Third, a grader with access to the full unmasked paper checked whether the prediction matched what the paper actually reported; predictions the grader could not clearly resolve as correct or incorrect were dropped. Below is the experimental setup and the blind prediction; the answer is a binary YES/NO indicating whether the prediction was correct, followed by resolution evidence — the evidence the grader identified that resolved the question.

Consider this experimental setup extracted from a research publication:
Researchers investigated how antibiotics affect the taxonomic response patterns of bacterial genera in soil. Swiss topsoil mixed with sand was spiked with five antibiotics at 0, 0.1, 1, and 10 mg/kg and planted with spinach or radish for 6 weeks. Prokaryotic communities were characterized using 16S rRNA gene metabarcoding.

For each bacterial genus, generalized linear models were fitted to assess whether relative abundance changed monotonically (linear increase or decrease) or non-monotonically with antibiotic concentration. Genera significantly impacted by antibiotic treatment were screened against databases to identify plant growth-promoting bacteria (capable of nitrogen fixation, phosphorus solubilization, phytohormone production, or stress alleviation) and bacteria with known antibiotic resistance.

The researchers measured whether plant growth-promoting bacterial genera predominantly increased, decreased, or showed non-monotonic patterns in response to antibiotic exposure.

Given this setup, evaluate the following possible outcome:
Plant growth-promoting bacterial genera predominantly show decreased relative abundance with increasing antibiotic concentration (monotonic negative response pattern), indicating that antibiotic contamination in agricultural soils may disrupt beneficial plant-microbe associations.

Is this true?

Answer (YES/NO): YES